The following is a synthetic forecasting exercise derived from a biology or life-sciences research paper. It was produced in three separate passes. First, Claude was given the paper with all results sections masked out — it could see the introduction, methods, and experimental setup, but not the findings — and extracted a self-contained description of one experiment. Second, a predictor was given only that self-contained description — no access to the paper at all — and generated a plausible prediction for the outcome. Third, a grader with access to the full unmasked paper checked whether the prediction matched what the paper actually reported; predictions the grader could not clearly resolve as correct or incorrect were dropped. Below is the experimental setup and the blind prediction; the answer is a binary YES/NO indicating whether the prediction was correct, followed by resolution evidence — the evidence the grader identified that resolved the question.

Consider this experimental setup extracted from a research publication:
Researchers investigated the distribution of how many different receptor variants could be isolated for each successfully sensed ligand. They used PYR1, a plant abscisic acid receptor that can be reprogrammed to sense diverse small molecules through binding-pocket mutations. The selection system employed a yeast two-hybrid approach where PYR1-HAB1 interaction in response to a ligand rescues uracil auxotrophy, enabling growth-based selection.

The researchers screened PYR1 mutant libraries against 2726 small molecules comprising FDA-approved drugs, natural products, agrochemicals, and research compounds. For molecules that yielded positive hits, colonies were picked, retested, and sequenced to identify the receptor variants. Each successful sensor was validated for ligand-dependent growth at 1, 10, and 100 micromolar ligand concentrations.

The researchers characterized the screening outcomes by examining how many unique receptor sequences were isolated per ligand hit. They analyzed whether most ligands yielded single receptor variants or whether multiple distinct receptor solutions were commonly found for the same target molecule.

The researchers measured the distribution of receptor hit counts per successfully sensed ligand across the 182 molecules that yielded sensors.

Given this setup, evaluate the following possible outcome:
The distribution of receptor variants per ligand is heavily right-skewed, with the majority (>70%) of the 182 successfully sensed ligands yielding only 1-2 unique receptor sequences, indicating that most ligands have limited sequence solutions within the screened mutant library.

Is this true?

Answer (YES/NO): NO